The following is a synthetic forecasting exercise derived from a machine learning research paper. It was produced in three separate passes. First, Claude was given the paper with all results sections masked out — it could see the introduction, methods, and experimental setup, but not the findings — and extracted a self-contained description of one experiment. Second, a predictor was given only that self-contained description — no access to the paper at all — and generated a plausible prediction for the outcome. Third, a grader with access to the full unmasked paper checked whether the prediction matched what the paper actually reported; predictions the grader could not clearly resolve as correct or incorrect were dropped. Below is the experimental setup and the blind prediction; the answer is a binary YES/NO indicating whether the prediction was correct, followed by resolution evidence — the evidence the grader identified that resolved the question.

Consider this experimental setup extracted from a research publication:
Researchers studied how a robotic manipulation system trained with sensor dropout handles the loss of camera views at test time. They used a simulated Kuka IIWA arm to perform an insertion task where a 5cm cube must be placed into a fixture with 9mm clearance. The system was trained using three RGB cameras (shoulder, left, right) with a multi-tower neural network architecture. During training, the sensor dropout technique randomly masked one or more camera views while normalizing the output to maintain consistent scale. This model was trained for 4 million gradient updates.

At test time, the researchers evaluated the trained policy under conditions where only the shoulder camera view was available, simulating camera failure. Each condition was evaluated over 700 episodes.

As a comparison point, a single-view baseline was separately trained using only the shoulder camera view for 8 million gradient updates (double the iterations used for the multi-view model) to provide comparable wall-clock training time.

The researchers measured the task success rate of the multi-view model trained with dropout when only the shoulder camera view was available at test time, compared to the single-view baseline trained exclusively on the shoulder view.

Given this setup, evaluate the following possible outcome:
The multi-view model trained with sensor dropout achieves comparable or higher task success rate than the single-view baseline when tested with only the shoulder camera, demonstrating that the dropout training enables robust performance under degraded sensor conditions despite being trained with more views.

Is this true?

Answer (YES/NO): NO